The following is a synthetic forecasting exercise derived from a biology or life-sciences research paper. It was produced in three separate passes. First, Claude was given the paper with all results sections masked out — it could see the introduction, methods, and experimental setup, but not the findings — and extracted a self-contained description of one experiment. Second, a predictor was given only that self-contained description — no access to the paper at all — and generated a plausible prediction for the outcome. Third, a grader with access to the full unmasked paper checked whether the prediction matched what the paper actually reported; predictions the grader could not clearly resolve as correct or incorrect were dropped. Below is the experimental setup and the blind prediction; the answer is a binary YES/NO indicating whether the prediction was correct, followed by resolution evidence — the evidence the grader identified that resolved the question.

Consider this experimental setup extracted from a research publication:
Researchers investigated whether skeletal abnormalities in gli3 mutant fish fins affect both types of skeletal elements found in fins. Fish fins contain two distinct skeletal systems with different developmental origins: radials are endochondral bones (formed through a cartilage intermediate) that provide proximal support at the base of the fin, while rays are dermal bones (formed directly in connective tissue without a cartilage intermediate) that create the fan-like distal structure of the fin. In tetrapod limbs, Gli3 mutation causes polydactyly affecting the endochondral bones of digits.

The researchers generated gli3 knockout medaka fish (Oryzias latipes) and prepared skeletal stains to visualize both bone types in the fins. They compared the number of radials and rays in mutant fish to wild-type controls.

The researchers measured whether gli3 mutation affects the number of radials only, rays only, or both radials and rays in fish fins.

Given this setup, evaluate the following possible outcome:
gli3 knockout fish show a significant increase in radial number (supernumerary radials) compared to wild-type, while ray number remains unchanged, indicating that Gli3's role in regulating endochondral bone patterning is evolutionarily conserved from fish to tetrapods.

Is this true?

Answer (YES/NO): NO